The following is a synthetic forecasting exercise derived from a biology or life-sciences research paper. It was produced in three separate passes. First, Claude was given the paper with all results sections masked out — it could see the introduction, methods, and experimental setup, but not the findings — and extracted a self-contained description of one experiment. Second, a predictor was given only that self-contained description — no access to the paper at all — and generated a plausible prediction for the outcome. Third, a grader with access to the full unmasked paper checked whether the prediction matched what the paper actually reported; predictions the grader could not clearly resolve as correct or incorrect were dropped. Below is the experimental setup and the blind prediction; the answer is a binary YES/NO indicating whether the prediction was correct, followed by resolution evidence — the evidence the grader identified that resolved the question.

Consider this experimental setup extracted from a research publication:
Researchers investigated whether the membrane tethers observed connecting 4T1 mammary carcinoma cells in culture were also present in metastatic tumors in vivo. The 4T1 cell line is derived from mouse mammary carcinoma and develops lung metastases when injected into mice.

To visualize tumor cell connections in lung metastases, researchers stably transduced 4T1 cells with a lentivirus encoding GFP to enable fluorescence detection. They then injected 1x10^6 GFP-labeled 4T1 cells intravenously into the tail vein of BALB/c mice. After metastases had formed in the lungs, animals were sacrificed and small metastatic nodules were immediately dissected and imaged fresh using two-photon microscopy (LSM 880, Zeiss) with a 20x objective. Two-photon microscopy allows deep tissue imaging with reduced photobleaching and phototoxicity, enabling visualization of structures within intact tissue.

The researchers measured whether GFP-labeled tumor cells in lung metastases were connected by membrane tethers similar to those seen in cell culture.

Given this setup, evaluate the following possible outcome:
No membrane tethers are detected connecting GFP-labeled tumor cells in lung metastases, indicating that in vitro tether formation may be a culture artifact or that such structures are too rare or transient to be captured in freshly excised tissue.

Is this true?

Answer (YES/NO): NO